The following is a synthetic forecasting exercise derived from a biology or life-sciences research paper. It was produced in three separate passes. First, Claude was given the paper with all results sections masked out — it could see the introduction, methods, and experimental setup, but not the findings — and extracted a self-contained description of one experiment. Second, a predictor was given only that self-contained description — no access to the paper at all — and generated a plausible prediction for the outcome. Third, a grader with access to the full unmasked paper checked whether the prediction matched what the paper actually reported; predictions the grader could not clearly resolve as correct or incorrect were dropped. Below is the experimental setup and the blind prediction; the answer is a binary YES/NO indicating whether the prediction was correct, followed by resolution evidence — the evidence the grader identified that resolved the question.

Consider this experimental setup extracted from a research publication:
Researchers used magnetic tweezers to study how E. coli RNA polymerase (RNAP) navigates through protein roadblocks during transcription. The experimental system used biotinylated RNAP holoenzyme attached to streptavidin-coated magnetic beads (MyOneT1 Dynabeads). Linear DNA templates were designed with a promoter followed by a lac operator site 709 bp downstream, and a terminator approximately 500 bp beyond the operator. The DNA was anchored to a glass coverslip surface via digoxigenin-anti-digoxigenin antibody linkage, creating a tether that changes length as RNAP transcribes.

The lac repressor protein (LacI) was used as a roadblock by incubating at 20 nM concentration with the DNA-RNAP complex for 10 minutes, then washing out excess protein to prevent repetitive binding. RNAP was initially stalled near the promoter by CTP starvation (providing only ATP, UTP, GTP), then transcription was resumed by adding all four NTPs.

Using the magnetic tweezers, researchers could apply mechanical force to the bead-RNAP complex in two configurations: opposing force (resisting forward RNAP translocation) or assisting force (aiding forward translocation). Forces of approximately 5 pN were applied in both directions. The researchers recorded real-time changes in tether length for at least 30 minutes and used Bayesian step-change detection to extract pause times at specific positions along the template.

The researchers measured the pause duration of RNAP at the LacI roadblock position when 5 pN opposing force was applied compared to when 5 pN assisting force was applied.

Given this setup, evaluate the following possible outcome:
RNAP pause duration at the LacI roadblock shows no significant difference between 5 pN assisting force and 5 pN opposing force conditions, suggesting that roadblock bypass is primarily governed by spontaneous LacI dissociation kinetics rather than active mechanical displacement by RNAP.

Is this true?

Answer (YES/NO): NO